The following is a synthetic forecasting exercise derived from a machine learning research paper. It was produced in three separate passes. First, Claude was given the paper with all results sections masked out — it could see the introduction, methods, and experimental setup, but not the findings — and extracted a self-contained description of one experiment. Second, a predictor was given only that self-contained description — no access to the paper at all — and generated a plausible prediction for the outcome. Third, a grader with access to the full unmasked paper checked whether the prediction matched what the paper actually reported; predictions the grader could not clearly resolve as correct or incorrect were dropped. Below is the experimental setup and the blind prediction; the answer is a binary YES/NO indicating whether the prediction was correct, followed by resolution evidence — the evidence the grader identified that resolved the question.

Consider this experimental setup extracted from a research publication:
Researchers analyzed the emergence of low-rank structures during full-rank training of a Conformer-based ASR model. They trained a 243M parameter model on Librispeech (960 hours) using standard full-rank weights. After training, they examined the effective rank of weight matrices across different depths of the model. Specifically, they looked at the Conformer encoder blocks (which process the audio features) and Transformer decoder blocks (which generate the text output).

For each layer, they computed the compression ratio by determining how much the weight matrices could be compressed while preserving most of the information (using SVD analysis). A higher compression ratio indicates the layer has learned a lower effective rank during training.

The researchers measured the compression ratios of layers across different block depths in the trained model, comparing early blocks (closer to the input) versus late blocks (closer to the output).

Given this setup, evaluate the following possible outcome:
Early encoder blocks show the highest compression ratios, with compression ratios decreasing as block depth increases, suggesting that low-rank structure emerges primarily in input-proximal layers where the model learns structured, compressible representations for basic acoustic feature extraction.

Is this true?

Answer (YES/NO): YES